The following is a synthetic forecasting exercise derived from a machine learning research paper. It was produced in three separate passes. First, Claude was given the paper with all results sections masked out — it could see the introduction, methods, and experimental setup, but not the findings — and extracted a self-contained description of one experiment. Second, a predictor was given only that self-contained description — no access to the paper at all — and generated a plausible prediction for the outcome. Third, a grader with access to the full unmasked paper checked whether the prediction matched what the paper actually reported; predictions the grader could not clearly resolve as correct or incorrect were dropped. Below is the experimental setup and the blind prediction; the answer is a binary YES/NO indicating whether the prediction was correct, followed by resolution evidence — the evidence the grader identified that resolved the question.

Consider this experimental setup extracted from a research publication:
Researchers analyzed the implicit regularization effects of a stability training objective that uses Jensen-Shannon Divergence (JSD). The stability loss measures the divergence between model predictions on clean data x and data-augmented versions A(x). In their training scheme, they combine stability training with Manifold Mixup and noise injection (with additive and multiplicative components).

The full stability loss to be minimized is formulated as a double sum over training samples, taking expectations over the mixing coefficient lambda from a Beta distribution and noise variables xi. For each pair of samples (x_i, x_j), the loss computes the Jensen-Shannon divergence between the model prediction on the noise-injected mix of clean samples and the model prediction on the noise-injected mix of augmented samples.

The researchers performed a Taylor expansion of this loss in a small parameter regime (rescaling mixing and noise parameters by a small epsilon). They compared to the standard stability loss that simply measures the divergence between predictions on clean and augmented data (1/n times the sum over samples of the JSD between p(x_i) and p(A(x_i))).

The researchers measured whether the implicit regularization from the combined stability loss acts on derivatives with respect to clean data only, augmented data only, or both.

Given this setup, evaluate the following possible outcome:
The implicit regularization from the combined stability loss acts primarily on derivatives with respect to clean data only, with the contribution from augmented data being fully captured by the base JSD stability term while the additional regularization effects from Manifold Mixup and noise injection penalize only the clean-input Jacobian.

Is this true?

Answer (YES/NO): NO